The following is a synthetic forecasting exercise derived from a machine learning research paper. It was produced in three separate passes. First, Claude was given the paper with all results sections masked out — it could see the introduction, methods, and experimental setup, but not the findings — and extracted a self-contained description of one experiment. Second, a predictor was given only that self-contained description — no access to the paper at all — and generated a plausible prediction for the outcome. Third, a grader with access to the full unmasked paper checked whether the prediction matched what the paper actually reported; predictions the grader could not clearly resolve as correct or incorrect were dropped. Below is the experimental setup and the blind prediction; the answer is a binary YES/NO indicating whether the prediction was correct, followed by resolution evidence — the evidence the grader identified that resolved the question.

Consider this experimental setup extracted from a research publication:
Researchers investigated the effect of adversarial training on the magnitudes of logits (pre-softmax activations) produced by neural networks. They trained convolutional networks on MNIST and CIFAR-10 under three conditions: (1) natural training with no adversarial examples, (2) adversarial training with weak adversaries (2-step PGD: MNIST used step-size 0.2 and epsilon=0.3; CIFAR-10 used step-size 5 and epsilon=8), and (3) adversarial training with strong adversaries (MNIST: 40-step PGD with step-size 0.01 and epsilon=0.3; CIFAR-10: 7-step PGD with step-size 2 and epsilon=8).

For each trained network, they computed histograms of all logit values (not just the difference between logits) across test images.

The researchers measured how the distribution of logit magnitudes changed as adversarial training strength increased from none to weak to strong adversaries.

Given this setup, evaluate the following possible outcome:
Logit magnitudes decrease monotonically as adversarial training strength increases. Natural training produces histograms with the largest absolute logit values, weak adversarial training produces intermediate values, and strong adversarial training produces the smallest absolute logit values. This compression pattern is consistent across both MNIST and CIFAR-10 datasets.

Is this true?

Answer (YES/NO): YES